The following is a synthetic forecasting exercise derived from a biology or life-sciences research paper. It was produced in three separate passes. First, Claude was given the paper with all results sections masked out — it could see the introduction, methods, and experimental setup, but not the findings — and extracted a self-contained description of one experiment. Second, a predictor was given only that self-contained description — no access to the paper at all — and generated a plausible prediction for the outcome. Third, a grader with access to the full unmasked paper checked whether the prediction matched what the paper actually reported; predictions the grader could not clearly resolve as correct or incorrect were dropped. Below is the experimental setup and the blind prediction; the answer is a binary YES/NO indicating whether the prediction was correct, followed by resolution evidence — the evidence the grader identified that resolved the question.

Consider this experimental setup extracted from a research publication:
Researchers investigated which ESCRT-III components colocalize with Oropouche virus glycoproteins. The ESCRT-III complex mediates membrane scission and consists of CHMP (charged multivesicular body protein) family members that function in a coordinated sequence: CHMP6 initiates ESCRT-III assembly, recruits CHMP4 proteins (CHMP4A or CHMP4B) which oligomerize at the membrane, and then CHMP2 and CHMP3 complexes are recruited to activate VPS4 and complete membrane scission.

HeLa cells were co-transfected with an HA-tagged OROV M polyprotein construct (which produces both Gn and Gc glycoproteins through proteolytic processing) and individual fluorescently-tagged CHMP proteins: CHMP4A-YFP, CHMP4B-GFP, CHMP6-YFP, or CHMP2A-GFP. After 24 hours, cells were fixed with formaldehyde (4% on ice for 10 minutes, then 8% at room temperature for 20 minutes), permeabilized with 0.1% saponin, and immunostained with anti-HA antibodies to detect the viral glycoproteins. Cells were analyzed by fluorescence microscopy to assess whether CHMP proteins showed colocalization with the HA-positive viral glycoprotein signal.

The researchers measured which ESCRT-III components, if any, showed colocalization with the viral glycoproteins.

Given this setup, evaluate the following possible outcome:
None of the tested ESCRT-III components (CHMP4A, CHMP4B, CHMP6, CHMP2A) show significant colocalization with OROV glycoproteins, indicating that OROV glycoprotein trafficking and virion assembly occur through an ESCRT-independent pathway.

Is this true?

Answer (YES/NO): NO